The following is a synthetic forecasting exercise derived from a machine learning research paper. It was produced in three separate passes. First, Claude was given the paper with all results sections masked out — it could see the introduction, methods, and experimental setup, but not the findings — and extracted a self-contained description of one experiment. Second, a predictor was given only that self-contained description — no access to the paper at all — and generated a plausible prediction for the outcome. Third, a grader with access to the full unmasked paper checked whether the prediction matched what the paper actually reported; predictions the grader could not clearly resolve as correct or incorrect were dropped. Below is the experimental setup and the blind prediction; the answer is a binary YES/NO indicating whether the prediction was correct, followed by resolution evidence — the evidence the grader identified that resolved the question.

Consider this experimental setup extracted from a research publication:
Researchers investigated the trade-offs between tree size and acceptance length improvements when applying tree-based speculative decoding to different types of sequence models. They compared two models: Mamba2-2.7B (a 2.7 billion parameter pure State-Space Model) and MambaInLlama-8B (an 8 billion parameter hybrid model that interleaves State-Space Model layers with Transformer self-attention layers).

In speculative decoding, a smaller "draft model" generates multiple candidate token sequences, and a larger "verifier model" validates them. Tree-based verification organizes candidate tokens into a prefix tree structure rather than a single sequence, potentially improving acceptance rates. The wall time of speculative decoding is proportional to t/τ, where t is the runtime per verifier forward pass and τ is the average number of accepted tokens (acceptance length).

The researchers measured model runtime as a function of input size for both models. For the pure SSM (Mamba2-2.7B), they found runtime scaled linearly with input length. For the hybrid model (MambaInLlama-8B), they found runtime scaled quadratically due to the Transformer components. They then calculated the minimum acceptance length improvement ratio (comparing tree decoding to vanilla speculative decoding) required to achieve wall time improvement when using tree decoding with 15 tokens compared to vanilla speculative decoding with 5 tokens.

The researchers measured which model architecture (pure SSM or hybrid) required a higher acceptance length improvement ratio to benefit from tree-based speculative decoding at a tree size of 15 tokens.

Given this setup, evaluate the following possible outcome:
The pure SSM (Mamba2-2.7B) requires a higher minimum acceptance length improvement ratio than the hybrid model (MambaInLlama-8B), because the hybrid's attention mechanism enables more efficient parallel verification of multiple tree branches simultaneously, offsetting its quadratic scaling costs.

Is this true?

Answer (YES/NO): YES